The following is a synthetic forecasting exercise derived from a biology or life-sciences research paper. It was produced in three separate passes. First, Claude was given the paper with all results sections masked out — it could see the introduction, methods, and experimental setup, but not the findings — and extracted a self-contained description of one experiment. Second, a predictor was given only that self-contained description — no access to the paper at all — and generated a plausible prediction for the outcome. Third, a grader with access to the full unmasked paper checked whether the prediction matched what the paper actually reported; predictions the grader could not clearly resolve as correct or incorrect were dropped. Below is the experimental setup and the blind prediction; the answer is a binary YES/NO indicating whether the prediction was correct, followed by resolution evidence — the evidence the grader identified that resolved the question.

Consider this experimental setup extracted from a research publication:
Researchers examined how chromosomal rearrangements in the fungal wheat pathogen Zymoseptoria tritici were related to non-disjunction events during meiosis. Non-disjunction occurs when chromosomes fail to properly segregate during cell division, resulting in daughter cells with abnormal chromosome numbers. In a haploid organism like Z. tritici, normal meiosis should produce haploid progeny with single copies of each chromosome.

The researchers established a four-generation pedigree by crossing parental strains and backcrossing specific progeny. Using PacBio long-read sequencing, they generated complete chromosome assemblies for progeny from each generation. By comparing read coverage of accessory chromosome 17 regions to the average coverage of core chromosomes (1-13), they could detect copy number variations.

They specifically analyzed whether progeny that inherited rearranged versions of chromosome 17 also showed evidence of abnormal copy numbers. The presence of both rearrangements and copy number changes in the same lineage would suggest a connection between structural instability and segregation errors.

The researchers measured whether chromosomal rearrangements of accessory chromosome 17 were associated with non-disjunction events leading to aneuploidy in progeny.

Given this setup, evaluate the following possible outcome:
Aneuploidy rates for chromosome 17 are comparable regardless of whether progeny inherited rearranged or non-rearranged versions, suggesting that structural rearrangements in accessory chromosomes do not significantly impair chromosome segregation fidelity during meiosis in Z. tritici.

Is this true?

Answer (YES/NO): NO